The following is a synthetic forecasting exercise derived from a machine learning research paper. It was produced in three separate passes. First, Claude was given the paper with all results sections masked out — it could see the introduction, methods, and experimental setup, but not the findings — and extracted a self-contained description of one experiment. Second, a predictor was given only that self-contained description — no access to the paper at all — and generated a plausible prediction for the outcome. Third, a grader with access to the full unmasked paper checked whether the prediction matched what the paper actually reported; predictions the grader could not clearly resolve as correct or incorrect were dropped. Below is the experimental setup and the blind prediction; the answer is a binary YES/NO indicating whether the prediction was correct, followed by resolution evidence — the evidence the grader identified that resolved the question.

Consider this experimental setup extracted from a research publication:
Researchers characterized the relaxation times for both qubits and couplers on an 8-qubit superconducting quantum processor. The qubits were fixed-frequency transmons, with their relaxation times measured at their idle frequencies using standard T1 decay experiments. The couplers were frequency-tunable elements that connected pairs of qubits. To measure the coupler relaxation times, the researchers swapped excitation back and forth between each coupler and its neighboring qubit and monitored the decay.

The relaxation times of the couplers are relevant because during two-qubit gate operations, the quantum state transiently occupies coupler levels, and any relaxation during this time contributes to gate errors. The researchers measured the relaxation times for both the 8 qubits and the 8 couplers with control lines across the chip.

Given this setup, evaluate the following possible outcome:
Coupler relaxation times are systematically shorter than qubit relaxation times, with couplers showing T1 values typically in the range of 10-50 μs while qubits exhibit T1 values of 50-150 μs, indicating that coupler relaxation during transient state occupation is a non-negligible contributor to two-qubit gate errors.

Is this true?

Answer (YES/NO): NO